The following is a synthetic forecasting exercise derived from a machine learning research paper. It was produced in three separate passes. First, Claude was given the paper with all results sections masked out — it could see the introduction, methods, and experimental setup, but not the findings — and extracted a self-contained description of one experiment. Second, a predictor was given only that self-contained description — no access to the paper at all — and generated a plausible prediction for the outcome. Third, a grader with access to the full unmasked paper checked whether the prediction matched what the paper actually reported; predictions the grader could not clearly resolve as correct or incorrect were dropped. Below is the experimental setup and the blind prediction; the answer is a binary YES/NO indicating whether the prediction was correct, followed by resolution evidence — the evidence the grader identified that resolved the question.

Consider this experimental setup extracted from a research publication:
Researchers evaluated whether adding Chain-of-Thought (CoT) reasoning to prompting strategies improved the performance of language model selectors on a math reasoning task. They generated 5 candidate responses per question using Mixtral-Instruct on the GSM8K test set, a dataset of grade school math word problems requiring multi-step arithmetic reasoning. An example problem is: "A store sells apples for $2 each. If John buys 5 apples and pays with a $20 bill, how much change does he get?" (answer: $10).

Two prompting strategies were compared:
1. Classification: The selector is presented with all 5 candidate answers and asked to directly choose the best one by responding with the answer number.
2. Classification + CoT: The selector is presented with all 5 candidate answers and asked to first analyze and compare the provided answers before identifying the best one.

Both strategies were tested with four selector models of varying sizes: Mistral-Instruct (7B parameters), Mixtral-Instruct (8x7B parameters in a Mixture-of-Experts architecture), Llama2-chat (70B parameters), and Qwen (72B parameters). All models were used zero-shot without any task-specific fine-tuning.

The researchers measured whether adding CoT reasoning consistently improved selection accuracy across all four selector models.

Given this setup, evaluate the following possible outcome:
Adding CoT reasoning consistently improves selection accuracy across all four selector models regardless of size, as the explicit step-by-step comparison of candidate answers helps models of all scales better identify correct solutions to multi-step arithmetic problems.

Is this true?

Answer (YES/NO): YES